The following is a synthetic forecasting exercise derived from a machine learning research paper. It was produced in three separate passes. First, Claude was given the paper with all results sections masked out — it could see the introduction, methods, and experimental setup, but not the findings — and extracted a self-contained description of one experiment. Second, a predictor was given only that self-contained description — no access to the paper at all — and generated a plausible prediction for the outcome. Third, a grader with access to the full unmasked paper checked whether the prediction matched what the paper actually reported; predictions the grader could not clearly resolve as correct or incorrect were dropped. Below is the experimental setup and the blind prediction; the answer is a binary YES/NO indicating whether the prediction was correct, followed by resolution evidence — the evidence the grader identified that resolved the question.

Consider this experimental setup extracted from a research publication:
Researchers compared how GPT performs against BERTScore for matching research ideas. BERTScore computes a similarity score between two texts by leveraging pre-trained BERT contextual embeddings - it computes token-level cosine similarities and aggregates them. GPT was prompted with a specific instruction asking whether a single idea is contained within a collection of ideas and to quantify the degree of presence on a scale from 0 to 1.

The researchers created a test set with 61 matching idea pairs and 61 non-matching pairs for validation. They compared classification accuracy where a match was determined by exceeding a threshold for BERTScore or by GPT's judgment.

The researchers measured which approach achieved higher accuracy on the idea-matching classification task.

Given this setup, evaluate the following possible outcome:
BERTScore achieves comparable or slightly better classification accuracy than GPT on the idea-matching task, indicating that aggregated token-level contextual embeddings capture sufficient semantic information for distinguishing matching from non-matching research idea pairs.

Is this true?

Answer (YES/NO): NO